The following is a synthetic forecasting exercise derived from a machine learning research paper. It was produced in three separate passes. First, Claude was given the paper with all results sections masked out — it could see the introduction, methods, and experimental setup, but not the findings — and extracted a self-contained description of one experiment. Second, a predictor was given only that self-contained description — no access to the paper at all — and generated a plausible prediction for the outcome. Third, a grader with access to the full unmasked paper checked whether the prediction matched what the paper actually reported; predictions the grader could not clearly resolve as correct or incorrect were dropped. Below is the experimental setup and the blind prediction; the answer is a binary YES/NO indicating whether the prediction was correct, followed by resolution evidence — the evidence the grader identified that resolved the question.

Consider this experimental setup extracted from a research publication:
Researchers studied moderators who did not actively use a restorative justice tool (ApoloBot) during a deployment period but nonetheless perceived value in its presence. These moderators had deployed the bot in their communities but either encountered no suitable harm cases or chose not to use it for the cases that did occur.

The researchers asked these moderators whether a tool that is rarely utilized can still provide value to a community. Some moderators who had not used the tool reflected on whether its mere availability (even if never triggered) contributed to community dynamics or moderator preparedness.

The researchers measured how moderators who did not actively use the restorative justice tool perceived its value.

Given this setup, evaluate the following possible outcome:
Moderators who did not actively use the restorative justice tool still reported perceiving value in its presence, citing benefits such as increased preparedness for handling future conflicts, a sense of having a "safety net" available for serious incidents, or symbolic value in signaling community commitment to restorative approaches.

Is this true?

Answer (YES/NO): YES